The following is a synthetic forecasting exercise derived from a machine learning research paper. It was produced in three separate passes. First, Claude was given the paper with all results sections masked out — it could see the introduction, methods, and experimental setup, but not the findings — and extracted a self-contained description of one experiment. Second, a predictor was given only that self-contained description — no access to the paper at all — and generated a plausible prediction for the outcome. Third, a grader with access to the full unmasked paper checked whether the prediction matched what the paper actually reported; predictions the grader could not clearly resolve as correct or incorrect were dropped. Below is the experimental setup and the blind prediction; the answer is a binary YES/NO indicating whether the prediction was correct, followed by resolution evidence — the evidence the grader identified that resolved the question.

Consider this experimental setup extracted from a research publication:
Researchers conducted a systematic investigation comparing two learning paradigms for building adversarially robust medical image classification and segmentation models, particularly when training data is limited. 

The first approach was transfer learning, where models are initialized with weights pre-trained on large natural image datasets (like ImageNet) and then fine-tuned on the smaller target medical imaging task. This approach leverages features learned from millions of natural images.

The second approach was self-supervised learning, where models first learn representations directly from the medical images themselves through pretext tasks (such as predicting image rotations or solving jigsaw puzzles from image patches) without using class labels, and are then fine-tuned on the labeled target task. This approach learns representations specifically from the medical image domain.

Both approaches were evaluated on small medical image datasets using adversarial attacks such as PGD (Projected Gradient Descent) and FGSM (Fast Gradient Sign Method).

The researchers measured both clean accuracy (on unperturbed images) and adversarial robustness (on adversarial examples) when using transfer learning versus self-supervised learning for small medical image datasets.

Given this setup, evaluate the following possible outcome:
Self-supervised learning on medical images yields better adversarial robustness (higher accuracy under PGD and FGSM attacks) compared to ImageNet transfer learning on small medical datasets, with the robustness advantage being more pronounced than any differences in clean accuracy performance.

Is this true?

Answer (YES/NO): NO